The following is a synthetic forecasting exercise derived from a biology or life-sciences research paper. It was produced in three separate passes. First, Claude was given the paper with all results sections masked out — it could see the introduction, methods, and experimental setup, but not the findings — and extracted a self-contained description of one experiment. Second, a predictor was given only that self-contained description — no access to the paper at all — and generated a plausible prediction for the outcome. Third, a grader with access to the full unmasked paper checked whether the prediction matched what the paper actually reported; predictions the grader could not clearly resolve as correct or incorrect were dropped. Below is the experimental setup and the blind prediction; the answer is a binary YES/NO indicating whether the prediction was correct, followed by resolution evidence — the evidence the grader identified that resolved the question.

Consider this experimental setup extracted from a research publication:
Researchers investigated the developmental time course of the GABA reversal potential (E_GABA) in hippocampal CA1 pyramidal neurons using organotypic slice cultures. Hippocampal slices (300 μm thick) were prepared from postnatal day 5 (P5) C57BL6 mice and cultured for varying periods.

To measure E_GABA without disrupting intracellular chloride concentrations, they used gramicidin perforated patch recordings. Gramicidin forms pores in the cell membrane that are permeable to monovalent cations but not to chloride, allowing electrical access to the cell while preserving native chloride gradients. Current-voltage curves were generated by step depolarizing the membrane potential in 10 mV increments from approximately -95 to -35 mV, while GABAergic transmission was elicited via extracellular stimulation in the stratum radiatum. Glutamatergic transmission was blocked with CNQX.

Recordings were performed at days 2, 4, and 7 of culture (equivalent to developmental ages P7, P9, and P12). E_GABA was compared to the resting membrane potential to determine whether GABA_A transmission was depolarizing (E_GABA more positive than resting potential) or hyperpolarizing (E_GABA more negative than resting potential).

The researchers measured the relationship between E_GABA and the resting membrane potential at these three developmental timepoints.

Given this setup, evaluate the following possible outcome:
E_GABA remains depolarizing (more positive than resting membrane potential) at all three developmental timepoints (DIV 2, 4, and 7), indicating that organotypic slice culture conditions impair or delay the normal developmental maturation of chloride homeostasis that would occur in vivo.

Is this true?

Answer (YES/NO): NO